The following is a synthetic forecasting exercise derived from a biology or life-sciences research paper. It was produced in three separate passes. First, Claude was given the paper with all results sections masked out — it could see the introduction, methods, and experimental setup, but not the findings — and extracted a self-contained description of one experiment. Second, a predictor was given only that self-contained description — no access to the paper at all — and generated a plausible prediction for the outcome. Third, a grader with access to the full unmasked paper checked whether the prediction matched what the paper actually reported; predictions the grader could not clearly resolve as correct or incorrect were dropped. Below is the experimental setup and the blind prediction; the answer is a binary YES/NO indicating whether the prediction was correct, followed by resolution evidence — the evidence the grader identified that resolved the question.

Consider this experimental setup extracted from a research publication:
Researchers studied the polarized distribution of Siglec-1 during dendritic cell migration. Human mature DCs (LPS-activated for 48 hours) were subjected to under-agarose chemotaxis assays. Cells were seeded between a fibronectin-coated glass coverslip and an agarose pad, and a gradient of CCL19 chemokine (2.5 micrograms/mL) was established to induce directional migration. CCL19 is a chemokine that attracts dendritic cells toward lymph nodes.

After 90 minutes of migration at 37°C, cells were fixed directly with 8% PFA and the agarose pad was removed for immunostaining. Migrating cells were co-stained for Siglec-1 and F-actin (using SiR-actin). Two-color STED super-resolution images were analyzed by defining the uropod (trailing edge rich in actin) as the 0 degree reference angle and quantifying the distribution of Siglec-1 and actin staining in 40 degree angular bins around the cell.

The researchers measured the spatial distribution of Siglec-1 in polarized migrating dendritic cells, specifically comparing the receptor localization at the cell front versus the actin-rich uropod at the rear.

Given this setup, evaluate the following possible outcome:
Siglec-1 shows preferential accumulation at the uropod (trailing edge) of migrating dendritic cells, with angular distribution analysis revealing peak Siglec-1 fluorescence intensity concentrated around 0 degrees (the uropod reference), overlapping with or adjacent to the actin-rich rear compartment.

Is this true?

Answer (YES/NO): YES